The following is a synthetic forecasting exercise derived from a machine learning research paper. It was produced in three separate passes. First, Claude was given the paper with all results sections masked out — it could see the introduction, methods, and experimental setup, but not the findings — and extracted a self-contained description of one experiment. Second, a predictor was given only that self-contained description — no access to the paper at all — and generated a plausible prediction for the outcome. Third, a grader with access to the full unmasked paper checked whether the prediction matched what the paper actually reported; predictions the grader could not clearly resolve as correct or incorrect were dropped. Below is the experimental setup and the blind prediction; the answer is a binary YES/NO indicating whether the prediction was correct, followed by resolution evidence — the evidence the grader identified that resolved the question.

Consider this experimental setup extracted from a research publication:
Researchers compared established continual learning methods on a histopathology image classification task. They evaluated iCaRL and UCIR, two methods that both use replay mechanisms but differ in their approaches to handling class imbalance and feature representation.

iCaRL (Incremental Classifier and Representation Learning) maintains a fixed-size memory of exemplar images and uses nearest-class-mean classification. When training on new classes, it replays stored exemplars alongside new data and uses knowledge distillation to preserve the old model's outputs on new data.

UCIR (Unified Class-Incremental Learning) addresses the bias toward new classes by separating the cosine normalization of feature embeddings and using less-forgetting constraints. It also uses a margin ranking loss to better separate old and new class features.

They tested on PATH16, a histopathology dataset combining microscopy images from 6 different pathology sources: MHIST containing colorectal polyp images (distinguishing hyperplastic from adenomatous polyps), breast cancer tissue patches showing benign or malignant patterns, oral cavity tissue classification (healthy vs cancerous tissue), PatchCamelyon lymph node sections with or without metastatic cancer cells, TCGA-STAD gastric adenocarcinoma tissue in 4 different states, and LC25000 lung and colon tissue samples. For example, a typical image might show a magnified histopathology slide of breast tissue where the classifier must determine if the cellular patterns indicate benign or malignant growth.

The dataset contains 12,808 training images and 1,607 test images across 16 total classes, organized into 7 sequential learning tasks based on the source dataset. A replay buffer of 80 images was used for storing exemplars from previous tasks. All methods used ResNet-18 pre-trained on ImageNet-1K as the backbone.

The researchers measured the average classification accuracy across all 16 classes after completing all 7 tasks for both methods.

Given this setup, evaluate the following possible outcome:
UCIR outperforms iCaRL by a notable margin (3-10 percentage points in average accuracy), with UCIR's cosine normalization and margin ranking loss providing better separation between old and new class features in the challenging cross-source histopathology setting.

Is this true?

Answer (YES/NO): NO